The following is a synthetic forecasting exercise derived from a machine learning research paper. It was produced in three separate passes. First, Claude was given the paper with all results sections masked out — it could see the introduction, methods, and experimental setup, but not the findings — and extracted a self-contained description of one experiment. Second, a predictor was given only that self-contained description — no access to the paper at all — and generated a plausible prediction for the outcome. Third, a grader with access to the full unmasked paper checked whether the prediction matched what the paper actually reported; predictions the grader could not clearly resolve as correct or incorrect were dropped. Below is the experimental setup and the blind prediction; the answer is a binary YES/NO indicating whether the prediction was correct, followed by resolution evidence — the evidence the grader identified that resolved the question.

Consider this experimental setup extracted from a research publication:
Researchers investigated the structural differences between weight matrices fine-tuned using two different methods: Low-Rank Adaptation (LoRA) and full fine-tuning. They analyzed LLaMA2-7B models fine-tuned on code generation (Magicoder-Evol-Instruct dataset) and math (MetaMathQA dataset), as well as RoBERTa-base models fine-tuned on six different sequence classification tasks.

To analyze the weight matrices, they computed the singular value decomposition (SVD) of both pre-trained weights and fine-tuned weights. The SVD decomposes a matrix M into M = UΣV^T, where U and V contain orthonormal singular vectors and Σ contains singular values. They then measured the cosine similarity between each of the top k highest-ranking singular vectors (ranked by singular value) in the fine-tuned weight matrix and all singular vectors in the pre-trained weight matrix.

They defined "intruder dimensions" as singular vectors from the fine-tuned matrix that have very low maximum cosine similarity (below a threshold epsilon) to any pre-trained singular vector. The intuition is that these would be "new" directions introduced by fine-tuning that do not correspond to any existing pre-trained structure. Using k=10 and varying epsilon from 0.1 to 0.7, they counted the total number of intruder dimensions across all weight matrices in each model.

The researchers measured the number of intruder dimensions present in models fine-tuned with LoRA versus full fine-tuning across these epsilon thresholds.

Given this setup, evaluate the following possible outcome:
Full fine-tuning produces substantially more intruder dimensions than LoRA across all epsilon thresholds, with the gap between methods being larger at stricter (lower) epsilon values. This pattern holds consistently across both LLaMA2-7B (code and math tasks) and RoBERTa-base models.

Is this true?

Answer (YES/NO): NO